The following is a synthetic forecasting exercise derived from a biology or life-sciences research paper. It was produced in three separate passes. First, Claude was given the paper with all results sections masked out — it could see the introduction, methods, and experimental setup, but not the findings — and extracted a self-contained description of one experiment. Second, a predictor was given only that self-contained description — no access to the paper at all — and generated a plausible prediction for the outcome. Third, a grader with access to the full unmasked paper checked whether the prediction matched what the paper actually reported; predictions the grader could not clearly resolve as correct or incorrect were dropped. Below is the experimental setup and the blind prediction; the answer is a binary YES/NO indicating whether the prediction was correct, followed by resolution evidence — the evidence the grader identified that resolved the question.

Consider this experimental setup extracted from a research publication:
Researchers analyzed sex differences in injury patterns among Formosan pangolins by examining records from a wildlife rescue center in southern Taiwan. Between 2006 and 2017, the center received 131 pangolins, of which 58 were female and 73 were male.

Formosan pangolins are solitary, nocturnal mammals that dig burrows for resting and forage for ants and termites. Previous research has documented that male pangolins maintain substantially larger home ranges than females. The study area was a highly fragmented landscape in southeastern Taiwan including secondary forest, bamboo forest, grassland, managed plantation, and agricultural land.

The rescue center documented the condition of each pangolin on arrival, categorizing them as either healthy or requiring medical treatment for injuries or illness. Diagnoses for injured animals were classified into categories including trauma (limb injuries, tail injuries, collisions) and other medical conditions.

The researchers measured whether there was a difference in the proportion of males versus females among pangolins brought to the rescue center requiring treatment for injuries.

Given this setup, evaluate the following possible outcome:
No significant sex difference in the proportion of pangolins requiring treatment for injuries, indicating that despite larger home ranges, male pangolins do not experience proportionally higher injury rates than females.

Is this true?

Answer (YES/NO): YES